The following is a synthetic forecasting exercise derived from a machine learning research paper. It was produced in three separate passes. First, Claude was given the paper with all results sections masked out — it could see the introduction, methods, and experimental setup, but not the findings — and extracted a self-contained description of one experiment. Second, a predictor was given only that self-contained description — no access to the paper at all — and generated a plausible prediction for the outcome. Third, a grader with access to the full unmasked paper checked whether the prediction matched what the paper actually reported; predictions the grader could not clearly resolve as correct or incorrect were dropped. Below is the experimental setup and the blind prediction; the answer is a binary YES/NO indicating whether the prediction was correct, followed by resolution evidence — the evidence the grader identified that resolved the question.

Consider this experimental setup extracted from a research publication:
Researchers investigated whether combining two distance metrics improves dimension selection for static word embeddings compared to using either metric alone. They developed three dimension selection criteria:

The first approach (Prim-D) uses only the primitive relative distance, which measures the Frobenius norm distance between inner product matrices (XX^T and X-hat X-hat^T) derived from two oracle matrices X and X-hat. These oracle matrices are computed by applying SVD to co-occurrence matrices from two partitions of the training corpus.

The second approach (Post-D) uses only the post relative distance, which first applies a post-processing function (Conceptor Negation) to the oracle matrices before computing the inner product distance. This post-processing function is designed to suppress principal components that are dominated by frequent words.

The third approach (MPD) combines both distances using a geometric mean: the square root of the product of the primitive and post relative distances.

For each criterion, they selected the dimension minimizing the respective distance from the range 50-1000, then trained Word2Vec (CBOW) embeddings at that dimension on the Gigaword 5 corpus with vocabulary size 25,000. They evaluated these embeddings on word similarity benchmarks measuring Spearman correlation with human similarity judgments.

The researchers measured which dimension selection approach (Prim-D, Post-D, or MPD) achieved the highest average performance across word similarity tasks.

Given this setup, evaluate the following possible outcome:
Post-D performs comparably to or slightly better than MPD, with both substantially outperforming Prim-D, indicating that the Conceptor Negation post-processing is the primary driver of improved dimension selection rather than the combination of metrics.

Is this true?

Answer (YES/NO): NO